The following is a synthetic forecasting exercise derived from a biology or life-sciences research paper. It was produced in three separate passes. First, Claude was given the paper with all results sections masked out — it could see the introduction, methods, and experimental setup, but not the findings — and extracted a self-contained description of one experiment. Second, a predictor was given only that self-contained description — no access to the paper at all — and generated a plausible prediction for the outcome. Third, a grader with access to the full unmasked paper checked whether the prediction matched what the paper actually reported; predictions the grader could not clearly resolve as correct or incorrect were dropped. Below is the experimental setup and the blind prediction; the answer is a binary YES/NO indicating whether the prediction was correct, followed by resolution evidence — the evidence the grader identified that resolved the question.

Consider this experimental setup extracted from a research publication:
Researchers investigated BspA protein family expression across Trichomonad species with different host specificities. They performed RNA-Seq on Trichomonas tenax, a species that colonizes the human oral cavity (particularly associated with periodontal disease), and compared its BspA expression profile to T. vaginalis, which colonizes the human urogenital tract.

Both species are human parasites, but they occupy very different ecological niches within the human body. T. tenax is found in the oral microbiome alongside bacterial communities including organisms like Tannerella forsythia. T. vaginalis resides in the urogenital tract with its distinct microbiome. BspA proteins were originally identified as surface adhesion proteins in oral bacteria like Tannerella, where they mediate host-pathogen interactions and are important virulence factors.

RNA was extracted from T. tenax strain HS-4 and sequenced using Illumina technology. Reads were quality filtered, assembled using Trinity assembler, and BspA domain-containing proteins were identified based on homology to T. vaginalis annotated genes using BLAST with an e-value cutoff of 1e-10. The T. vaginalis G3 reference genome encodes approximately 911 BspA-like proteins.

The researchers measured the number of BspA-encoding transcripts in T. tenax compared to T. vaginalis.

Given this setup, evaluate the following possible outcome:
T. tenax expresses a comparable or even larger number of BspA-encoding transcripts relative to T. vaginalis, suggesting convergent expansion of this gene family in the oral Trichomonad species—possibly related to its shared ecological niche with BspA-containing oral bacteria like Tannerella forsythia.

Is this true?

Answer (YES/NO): NO